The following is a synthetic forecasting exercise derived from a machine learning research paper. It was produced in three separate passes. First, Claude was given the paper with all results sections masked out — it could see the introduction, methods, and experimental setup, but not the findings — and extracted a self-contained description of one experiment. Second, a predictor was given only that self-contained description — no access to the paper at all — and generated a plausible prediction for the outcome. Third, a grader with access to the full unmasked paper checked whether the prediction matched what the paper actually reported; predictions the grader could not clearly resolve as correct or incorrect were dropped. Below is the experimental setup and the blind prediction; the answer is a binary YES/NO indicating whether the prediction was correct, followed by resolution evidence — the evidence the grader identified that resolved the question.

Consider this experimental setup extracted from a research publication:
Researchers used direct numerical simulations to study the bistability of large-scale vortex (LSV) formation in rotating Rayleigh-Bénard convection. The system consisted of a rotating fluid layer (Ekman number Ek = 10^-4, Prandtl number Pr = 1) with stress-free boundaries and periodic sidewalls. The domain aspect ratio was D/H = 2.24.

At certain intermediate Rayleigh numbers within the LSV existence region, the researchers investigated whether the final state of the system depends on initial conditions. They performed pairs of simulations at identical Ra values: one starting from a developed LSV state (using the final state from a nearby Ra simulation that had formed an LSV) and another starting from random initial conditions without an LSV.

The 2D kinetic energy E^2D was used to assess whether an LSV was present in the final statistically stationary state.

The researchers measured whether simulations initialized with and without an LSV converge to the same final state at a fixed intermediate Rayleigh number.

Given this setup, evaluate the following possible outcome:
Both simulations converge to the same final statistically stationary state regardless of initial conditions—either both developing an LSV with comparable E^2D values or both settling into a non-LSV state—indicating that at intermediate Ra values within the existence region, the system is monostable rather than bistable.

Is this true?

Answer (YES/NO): NO